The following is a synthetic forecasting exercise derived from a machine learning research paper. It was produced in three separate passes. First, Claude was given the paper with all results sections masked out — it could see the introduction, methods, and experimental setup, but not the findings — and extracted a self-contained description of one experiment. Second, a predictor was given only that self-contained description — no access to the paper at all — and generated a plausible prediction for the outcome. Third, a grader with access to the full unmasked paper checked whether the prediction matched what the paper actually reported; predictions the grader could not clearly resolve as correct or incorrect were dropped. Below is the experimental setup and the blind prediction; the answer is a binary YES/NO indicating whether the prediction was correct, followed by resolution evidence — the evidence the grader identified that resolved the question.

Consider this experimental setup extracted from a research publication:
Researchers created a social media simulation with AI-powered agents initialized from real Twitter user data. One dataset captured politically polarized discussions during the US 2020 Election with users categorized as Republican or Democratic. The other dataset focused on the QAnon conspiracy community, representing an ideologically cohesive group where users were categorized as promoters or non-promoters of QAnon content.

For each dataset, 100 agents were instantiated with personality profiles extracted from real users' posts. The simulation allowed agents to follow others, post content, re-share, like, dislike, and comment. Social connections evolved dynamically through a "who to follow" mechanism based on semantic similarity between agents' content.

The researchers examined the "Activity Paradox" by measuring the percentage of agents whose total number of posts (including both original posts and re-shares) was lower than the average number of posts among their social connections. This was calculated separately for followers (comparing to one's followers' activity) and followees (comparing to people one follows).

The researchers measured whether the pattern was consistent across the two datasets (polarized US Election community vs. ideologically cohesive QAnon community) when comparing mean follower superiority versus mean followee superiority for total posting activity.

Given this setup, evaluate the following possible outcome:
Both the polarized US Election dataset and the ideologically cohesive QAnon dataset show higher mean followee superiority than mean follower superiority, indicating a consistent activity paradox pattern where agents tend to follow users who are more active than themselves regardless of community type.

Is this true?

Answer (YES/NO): NO